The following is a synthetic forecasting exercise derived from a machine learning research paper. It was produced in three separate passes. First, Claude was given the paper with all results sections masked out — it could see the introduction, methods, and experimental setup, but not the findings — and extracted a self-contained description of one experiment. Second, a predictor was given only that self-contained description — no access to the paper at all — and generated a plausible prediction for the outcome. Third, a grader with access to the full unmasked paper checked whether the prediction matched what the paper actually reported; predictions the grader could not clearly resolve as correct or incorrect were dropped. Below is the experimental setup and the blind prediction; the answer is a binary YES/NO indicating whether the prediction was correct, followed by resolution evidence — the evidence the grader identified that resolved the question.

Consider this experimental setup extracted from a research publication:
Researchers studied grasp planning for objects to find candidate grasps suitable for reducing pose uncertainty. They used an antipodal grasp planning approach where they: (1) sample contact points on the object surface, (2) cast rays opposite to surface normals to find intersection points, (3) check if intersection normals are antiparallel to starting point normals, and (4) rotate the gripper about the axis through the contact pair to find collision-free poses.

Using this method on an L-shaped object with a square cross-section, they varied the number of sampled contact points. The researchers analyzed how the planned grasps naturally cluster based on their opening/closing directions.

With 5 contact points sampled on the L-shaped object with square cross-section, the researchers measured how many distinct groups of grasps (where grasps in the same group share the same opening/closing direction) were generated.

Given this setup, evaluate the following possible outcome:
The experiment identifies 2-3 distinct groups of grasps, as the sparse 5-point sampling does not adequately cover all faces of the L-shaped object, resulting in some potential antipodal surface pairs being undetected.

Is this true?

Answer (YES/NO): NO